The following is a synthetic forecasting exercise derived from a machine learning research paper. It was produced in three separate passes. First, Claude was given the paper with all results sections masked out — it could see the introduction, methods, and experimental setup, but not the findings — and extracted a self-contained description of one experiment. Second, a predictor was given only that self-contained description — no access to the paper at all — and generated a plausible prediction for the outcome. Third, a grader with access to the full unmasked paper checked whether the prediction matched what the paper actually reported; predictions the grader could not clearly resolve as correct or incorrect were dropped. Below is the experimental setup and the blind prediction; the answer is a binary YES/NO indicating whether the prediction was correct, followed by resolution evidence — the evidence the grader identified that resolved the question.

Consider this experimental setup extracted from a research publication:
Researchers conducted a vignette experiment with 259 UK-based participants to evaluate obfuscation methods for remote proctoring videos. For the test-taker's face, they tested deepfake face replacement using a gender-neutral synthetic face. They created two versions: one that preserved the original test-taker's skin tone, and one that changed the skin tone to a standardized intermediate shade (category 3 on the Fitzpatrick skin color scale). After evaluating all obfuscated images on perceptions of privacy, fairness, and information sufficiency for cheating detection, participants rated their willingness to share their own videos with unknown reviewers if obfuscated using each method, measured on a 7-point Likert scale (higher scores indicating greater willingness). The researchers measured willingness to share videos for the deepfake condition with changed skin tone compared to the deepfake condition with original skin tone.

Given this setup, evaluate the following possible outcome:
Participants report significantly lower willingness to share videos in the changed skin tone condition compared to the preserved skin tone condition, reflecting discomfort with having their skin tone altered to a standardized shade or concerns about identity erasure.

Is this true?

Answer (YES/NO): YES